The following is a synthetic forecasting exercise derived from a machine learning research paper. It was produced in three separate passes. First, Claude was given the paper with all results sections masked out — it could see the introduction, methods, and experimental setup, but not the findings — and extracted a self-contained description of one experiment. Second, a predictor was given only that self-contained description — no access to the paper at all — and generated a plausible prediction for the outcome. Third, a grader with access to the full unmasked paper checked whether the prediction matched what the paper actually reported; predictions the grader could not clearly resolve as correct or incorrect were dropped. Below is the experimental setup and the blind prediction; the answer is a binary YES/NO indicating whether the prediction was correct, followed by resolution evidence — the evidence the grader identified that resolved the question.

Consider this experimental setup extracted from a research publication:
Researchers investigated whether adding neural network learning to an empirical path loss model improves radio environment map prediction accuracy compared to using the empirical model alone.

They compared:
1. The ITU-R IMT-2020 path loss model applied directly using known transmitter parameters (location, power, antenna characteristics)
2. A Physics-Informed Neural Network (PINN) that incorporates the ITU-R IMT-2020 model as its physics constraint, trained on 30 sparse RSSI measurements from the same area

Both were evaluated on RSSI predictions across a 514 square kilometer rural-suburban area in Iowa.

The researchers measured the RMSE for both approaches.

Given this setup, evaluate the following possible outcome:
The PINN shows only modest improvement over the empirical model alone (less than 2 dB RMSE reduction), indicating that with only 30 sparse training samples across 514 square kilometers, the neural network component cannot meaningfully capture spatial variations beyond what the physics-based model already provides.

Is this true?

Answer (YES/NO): NO